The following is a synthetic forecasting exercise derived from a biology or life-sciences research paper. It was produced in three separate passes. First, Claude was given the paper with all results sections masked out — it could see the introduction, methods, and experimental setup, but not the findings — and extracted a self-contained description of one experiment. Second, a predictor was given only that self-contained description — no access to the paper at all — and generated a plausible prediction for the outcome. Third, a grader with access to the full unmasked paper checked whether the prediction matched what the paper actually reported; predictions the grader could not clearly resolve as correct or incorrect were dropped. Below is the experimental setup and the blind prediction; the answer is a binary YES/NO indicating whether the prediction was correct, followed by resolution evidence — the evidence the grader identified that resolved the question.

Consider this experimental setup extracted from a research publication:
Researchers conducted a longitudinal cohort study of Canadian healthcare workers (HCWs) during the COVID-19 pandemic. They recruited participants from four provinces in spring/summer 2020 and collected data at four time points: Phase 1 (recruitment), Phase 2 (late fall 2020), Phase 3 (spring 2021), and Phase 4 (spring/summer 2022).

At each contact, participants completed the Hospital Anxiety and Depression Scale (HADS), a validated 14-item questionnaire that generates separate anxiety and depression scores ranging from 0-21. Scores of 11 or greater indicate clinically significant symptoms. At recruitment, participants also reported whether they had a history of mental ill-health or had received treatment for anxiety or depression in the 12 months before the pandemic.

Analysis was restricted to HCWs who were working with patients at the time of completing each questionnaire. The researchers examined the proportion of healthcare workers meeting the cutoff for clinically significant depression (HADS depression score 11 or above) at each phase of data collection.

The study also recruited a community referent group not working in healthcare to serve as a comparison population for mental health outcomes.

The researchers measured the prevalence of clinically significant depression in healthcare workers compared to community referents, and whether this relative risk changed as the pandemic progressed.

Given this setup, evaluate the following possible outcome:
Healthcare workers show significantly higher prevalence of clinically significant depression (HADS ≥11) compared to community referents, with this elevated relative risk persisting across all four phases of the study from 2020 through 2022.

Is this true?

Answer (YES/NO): YES